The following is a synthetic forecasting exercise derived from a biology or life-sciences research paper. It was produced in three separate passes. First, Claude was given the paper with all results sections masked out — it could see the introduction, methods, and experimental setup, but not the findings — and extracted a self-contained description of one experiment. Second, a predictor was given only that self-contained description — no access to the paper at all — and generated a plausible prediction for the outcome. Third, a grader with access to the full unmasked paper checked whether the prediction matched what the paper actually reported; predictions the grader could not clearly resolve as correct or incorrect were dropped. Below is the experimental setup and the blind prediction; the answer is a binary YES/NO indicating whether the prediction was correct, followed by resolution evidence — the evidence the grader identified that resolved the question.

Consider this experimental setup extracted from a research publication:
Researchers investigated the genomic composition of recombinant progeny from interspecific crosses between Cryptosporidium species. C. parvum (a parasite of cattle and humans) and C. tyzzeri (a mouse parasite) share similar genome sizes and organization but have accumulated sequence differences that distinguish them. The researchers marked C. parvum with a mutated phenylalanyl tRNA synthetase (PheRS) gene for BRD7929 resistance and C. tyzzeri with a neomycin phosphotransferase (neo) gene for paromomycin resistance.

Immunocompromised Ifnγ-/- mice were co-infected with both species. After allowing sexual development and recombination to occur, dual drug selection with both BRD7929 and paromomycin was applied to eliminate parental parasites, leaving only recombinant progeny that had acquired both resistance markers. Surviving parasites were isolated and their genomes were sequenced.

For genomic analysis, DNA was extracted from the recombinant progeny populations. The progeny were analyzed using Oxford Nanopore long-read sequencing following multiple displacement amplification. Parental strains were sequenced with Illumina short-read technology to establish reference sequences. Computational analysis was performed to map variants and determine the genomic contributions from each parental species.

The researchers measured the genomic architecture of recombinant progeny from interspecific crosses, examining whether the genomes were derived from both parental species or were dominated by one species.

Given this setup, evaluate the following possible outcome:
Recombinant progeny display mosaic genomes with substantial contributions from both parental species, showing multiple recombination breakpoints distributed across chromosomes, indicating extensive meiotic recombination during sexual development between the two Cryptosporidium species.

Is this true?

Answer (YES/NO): YES